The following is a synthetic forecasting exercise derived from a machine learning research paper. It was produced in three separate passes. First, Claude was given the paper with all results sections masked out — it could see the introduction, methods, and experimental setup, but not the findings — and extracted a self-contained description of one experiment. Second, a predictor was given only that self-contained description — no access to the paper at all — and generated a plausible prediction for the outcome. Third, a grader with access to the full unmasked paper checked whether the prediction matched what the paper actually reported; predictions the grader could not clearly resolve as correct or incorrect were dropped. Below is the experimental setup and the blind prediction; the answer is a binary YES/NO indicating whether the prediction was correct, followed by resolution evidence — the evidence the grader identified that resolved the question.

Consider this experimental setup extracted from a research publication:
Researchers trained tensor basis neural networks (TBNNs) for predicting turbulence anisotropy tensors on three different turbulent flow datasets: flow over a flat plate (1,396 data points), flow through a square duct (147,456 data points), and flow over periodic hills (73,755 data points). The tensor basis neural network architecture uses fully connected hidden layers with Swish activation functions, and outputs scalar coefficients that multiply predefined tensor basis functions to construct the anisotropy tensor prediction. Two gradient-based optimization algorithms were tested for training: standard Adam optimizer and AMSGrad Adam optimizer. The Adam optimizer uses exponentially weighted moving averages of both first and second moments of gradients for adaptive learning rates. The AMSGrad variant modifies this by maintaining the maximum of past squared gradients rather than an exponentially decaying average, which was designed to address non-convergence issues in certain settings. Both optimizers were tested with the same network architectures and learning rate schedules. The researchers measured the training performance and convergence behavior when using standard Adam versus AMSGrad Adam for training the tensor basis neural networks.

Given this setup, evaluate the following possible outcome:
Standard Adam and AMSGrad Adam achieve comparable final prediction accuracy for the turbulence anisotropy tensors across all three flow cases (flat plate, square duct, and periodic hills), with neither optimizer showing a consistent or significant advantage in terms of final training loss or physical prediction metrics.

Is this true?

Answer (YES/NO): NO